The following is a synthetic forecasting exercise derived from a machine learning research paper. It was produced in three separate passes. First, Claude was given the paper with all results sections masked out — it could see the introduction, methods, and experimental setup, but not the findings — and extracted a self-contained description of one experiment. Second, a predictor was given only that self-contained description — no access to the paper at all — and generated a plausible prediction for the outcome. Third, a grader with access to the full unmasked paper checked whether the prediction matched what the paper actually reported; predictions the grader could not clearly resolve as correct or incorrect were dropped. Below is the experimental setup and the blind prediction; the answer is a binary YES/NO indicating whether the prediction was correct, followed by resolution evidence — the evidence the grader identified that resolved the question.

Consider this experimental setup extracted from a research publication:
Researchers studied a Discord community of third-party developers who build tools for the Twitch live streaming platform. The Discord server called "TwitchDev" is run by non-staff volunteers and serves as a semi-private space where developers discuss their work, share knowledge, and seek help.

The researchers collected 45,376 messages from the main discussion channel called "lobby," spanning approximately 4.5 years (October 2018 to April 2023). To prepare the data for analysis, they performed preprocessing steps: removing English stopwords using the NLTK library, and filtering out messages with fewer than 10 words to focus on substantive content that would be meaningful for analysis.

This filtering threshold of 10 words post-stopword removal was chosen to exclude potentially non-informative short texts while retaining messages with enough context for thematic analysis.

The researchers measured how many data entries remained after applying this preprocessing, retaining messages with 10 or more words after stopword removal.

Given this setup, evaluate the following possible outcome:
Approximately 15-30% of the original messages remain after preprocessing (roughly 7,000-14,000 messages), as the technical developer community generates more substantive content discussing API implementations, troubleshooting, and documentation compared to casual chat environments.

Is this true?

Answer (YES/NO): YES